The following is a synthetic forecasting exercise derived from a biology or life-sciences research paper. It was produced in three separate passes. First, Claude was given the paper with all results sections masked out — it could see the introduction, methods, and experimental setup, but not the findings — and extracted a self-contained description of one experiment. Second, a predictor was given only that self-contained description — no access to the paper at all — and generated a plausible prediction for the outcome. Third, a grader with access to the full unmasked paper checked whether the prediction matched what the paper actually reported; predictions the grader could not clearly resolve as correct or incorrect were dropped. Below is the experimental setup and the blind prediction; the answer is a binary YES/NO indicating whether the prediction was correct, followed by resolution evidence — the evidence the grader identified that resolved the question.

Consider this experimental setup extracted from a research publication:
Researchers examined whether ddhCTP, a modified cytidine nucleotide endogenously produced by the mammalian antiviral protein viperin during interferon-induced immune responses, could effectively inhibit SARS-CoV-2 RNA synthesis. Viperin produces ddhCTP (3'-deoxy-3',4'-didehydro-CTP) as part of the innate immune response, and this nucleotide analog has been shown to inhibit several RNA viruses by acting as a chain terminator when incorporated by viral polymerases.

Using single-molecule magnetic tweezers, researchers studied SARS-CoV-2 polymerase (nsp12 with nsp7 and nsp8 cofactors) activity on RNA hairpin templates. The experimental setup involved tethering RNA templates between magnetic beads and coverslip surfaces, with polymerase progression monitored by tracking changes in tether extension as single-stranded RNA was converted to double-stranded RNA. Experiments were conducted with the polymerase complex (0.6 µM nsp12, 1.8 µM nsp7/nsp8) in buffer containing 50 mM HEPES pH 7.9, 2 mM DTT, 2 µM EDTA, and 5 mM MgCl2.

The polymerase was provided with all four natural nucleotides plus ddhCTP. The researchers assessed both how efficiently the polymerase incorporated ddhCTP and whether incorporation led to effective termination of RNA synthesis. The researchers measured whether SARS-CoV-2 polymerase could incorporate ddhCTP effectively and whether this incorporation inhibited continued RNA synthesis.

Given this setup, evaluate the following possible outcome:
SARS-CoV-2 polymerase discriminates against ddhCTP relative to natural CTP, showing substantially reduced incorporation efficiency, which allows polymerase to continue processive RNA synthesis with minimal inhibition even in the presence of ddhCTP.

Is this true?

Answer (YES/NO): YES